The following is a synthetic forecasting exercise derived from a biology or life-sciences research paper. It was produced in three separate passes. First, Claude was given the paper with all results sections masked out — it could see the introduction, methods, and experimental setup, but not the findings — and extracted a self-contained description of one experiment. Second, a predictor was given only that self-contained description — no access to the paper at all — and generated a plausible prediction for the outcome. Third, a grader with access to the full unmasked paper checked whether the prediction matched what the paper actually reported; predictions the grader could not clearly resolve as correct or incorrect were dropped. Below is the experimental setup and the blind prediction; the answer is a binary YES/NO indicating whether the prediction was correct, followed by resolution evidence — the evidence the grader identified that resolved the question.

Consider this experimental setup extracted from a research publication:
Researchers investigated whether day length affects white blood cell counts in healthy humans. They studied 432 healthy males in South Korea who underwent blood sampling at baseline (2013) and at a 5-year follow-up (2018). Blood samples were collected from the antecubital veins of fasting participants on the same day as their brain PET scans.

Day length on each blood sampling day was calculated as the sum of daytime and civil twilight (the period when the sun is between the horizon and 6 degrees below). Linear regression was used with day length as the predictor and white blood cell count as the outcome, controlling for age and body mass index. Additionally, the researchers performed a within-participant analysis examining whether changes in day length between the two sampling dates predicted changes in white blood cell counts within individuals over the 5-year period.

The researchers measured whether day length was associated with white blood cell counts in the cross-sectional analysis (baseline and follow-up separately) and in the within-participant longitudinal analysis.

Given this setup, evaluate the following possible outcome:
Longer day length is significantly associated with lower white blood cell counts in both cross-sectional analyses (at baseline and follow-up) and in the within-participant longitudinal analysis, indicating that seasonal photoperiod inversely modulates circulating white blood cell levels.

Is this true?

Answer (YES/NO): NO